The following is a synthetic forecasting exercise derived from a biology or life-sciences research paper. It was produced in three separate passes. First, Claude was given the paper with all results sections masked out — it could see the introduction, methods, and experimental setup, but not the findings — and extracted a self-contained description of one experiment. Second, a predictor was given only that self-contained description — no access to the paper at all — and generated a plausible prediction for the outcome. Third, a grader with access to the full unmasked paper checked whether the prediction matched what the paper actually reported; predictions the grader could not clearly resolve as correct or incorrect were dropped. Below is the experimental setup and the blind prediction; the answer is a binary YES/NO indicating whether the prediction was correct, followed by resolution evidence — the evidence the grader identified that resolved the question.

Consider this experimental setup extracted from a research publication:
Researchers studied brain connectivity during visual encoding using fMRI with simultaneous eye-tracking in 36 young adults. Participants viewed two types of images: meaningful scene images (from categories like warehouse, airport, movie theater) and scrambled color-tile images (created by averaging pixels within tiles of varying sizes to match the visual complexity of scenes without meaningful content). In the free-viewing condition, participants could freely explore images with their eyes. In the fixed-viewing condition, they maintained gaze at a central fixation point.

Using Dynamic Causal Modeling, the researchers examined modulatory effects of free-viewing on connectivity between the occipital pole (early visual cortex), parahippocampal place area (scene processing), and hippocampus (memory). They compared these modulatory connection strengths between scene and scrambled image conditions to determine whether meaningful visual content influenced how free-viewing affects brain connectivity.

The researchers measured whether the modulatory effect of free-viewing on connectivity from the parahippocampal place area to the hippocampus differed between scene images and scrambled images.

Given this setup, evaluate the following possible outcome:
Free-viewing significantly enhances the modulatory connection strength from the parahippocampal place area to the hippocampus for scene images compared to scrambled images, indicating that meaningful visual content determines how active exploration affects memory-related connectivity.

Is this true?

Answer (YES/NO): YES